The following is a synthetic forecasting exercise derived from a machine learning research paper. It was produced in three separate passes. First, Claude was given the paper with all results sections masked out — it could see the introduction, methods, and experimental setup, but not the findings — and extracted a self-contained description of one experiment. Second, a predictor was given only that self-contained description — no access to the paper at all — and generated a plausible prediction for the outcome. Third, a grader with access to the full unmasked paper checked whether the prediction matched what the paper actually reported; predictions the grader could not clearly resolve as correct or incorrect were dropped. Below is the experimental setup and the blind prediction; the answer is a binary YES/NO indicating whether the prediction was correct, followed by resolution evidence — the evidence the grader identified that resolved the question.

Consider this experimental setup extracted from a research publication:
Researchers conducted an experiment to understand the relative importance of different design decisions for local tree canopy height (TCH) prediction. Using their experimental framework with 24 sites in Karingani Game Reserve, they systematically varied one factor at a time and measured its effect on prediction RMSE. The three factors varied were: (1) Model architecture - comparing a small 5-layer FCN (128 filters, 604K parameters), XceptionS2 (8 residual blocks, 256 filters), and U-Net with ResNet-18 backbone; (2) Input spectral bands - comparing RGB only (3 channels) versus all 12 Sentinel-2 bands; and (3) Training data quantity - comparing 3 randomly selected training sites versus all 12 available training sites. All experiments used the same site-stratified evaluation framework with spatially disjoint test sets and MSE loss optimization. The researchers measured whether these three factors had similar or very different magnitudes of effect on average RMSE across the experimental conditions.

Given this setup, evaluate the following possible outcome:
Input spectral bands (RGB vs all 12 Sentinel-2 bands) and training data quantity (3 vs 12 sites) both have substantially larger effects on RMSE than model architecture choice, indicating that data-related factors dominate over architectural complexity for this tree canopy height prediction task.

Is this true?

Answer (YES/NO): NO